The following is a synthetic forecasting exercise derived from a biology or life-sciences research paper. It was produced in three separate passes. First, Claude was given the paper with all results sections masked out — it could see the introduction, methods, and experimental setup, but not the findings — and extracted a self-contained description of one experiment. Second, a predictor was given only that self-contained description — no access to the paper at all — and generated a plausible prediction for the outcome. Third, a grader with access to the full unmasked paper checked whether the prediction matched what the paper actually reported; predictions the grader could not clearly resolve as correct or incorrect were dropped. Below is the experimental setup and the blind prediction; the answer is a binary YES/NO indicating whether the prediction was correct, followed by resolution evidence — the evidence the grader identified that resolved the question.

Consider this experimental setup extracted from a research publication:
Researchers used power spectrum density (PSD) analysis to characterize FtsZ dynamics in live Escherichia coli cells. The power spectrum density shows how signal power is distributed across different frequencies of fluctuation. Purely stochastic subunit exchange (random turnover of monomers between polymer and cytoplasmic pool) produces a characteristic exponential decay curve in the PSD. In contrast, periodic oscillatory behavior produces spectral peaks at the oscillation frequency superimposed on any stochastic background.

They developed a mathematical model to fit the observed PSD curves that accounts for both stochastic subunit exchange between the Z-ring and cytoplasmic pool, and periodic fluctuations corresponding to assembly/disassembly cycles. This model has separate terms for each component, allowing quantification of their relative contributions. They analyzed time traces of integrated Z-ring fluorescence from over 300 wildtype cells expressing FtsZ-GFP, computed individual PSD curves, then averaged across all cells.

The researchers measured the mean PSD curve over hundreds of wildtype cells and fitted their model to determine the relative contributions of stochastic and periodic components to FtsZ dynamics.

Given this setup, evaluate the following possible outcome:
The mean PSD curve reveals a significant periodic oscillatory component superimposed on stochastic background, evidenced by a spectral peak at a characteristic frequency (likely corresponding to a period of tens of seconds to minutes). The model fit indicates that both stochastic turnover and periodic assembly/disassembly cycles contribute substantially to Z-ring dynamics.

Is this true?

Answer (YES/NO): YES